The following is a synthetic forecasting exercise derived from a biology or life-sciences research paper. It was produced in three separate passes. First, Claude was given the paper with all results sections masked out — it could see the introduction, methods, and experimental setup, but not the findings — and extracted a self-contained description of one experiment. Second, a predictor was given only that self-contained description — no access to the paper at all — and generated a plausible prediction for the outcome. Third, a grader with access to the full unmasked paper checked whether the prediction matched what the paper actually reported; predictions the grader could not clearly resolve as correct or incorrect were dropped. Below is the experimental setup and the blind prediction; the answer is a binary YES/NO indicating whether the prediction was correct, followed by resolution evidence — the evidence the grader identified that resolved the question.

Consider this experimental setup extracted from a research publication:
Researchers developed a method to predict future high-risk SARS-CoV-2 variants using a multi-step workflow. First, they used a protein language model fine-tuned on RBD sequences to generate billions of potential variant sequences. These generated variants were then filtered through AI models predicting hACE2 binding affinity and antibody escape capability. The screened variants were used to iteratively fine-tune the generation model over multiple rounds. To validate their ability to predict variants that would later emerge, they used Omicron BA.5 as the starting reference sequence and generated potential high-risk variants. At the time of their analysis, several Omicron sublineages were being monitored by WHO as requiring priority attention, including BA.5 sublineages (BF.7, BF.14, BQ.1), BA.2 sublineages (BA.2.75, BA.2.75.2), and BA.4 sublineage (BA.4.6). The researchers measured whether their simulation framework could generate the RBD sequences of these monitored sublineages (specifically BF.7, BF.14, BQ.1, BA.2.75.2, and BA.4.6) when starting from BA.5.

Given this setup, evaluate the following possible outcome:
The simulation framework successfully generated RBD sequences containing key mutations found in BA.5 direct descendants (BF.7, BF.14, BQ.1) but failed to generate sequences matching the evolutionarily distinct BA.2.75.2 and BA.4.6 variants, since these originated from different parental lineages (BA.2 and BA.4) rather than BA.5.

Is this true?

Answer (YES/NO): NO